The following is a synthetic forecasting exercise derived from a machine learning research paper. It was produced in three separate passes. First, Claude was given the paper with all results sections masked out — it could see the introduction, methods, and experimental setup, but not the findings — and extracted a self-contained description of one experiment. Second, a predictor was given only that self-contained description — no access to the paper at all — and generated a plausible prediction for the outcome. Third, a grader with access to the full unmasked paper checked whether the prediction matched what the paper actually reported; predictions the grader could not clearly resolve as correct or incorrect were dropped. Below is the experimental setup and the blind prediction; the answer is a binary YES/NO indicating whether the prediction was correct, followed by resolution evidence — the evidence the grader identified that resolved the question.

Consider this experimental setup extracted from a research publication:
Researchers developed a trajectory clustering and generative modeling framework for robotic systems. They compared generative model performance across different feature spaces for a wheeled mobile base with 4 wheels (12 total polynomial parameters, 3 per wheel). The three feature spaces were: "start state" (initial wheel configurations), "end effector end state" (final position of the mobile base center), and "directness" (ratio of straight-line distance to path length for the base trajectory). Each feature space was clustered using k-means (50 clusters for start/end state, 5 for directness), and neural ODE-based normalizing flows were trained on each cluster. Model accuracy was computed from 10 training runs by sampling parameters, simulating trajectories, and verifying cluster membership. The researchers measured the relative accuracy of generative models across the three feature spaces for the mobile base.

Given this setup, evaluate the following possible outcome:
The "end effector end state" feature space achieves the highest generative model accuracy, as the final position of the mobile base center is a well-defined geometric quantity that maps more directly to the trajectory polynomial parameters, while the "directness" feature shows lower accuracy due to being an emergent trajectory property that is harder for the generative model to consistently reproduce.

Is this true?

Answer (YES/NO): NO